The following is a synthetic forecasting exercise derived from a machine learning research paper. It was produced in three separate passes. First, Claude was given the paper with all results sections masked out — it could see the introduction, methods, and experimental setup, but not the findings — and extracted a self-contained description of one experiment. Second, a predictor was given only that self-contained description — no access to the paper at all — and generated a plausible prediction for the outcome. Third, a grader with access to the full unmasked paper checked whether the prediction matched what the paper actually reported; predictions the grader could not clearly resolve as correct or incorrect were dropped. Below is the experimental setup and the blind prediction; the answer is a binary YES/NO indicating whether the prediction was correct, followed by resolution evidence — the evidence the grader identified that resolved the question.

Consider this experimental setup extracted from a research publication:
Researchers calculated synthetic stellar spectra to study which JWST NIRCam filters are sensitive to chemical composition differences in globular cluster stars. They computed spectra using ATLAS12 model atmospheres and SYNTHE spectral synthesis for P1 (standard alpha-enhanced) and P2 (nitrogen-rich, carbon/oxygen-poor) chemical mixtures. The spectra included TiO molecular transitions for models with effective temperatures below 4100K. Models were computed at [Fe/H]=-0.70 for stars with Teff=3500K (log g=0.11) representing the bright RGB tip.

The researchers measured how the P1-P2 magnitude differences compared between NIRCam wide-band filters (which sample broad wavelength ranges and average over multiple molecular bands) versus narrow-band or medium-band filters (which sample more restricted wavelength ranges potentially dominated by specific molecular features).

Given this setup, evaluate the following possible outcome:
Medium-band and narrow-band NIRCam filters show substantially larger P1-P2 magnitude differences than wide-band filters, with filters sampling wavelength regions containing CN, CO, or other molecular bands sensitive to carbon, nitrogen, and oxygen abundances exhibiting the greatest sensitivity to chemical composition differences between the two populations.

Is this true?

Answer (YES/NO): NO